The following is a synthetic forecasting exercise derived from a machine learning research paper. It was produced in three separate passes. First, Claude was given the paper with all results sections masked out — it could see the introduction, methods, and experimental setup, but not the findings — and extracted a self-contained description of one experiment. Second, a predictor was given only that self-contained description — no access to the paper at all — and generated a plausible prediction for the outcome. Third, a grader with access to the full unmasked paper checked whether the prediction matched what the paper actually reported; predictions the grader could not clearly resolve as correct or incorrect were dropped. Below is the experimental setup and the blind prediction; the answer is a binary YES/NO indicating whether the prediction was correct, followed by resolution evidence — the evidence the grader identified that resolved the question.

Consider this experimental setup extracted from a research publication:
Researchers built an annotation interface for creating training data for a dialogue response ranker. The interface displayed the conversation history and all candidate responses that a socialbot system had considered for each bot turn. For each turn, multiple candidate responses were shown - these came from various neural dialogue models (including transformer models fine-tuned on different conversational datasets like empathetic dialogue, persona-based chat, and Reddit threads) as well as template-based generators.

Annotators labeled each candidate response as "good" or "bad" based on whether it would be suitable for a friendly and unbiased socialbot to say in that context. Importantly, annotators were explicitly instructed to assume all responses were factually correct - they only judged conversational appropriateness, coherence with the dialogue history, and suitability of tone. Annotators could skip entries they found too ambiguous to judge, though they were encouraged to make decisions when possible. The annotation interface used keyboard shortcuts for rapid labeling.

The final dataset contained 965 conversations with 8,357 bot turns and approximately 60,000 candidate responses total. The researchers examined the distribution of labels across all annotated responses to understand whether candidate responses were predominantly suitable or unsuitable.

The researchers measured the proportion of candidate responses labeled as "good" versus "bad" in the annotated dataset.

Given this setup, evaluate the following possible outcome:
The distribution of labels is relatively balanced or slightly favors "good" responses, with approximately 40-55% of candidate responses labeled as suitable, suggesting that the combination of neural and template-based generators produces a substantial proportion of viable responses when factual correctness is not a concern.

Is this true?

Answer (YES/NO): YES